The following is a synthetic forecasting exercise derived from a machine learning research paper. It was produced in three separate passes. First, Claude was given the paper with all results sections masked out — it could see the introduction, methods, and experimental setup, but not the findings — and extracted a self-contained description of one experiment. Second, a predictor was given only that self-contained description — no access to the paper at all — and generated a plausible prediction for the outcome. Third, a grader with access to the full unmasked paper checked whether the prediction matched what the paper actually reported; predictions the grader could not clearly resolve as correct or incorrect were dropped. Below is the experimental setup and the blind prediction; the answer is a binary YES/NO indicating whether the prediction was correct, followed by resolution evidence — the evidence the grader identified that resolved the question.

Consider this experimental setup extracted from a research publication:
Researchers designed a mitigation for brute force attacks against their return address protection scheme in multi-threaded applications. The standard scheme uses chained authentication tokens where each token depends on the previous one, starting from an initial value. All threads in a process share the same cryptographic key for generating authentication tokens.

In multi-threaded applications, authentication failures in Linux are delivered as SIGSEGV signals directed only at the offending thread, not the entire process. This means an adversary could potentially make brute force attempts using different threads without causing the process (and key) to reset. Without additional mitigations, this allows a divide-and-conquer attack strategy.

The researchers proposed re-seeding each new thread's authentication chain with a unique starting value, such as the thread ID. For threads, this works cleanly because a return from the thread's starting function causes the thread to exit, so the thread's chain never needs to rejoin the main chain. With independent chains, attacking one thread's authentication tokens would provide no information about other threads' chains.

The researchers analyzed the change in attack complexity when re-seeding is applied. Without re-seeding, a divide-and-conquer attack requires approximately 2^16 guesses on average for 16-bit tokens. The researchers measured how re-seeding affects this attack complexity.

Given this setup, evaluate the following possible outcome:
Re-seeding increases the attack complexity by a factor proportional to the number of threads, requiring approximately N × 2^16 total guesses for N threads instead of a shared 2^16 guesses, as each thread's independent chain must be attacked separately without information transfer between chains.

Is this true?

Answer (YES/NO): NO